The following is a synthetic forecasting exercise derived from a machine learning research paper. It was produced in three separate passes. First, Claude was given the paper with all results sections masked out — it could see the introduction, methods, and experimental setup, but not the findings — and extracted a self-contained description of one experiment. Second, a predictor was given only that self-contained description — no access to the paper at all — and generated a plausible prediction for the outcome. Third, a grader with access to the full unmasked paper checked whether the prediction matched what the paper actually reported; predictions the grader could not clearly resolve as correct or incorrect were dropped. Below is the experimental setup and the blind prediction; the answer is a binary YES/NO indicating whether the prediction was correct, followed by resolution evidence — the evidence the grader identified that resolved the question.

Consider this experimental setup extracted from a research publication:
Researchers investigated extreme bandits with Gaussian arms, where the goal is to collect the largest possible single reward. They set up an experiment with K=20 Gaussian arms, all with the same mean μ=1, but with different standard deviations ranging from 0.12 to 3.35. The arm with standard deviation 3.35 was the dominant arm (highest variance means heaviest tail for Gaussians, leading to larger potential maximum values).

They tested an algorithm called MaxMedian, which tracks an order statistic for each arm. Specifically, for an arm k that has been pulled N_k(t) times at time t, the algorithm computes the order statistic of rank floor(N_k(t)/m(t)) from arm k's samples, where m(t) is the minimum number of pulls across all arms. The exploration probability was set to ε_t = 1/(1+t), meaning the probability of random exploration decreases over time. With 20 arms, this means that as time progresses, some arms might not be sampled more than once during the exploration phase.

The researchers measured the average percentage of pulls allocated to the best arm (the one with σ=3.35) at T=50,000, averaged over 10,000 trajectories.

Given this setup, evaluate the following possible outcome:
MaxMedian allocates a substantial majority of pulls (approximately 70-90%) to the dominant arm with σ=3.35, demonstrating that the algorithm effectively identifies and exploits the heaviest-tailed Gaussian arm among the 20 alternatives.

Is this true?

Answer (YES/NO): NO